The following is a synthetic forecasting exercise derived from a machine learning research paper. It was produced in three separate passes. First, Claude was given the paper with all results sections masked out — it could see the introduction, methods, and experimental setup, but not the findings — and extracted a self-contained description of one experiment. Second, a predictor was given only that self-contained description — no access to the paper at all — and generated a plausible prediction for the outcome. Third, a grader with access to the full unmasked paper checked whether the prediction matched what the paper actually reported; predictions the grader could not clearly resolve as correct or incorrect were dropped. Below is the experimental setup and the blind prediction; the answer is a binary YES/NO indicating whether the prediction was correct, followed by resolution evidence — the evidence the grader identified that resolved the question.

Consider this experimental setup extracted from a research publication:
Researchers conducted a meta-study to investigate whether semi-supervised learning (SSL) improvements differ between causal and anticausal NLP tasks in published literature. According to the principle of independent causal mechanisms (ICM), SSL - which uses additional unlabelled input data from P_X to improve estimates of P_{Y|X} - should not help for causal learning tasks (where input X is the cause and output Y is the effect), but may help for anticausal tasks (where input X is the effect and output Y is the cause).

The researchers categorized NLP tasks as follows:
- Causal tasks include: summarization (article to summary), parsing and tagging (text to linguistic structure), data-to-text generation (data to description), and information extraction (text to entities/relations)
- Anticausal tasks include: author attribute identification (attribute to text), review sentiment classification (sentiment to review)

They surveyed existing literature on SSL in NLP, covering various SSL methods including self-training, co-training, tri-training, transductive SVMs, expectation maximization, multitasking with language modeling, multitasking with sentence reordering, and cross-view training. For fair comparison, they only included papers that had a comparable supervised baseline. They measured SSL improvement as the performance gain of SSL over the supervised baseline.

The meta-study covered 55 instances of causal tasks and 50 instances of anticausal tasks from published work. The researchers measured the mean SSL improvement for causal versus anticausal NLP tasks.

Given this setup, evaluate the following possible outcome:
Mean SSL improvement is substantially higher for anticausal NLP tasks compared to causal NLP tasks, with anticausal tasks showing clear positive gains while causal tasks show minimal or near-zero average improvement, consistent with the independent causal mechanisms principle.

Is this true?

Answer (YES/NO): YES